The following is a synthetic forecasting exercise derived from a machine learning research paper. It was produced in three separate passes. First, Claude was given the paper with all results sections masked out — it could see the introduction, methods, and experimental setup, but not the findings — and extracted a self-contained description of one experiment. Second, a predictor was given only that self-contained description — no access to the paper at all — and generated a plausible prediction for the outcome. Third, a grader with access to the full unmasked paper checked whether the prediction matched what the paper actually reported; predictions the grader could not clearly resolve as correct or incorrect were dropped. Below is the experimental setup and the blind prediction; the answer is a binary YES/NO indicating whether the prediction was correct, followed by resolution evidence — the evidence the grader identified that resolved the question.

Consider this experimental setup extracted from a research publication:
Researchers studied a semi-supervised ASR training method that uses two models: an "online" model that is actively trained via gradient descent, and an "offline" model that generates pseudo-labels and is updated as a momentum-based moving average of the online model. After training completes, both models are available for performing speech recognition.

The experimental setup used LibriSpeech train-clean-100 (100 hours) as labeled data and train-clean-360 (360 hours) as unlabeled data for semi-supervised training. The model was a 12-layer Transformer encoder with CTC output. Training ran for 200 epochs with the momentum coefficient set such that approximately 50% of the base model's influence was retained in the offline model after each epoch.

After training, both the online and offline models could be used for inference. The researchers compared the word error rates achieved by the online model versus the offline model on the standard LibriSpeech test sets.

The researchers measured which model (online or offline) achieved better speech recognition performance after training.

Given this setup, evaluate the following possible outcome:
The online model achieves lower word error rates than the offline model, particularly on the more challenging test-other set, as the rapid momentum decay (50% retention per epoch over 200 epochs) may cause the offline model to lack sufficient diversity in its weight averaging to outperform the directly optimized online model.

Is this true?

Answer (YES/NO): YES